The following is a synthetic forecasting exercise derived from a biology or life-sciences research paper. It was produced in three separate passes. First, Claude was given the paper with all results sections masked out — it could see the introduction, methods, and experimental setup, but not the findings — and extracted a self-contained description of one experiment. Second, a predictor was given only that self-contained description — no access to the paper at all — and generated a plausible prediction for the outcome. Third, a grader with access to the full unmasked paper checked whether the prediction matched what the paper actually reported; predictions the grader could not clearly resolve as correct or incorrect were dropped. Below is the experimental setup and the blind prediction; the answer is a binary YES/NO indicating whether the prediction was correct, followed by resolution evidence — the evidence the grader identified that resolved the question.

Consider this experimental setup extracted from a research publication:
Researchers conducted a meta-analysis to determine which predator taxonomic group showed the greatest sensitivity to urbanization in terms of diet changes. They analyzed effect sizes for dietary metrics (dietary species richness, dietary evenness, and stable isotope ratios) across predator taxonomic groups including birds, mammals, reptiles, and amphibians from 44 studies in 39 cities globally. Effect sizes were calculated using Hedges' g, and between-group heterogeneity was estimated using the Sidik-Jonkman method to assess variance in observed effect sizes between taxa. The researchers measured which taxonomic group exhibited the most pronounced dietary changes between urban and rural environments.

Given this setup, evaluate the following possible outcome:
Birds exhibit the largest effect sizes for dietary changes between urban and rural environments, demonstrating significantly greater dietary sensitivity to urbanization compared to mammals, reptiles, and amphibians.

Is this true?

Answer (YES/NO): NO